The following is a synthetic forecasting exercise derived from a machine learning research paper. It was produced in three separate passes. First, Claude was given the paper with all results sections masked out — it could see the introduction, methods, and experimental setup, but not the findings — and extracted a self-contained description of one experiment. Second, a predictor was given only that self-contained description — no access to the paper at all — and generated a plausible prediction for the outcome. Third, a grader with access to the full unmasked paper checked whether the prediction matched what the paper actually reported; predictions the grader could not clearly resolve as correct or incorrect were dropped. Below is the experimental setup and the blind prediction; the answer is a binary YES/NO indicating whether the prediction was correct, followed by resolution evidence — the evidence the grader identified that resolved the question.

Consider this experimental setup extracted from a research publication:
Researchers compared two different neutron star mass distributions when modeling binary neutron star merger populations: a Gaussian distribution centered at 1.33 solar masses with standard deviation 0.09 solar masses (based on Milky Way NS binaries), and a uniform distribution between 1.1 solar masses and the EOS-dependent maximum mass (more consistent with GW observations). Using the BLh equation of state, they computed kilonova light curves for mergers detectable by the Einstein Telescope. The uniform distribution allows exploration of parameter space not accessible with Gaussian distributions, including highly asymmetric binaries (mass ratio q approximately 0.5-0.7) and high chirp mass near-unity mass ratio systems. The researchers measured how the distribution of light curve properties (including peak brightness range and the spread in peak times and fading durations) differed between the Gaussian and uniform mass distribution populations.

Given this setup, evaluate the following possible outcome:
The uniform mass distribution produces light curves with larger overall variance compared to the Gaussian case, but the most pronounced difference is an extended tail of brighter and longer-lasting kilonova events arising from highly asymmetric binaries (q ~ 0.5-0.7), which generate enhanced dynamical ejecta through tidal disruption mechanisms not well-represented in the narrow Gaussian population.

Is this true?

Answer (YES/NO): NO